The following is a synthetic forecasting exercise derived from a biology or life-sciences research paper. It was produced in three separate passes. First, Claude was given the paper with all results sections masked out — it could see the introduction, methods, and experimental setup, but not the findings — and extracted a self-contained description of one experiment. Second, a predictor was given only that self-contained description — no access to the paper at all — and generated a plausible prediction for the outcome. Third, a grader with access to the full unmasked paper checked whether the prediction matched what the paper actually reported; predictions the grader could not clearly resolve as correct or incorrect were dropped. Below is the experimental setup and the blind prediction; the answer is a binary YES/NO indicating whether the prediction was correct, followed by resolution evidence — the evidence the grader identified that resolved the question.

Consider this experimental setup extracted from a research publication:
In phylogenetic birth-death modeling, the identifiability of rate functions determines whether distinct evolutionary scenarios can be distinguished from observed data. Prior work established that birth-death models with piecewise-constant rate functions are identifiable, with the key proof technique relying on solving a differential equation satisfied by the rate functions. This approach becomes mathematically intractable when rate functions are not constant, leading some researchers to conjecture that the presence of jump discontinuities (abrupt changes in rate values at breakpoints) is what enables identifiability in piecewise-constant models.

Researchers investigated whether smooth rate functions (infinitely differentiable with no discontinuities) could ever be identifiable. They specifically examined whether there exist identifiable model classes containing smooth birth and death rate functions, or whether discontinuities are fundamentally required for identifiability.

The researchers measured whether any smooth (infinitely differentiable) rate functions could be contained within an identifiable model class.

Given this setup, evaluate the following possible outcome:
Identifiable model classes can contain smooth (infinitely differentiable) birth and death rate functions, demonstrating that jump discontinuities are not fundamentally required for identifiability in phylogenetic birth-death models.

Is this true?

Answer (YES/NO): YES